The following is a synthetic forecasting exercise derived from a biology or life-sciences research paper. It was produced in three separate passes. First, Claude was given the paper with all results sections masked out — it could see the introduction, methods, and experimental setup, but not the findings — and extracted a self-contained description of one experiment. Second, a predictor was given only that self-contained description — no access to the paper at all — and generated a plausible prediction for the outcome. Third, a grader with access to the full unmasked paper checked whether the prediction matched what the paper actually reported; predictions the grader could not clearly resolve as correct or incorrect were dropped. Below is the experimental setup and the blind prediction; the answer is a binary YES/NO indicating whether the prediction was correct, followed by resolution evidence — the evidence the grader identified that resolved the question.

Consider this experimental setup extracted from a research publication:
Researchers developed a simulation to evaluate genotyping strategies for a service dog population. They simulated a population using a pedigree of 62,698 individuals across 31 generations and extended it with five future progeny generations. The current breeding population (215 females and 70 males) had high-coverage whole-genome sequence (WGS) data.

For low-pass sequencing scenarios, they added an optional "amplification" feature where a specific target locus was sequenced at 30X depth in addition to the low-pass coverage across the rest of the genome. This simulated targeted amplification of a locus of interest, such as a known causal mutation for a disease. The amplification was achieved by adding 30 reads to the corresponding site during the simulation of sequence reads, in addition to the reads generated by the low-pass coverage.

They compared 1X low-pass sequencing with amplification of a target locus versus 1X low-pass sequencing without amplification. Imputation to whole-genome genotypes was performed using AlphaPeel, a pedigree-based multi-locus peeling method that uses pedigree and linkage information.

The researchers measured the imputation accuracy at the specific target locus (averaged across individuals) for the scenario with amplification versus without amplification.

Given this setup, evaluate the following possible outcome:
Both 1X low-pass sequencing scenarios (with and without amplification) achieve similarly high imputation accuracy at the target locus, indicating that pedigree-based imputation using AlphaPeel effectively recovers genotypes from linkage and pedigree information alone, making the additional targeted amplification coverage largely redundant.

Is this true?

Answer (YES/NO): NO